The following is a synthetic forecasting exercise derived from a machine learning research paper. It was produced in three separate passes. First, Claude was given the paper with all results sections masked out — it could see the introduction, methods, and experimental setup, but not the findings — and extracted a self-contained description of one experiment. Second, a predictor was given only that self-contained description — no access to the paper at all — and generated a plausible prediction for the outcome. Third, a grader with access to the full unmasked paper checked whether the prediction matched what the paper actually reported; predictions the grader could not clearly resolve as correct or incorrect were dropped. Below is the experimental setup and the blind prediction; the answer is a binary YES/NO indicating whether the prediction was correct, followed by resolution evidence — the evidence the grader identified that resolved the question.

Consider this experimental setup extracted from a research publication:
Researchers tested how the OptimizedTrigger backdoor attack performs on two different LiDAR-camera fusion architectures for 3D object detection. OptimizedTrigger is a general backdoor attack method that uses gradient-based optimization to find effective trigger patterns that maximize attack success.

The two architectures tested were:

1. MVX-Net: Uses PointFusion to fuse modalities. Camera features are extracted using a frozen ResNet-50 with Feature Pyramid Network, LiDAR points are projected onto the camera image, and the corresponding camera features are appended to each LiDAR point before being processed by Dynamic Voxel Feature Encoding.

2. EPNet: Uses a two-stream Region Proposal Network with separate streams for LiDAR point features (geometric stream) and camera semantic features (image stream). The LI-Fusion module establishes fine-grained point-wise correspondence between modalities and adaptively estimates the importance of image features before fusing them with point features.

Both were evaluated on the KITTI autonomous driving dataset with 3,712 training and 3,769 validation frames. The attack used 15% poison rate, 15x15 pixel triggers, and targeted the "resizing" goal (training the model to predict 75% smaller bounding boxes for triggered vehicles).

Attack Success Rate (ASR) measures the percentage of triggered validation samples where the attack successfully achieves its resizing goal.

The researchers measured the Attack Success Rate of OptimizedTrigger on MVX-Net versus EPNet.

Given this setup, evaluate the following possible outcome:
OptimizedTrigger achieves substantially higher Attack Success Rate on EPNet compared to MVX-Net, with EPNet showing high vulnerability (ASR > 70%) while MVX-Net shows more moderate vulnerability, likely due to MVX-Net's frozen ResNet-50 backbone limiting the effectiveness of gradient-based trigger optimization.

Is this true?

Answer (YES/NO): NO